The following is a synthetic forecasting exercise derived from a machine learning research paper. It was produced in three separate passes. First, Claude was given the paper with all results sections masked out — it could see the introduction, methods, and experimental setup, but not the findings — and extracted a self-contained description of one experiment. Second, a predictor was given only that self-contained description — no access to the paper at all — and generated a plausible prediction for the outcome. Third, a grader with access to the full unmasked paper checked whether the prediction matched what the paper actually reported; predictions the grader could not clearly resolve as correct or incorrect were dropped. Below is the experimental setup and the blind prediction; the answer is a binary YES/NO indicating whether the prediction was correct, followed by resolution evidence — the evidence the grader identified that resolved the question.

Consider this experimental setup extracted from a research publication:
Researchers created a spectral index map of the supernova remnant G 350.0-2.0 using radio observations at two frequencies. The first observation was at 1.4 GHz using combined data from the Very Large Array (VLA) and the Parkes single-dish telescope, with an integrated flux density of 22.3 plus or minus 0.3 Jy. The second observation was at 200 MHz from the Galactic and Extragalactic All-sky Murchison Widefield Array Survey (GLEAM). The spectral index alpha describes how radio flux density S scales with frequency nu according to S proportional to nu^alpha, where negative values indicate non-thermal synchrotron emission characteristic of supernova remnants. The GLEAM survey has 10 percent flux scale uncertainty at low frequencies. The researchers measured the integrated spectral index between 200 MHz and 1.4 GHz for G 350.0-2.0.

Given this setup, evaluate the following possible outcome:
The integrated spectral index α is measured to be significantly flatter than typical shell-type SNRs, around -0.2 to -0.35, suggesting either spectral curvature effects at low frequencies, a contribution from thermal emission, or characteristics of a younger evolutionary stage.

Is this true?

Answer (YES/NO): NO